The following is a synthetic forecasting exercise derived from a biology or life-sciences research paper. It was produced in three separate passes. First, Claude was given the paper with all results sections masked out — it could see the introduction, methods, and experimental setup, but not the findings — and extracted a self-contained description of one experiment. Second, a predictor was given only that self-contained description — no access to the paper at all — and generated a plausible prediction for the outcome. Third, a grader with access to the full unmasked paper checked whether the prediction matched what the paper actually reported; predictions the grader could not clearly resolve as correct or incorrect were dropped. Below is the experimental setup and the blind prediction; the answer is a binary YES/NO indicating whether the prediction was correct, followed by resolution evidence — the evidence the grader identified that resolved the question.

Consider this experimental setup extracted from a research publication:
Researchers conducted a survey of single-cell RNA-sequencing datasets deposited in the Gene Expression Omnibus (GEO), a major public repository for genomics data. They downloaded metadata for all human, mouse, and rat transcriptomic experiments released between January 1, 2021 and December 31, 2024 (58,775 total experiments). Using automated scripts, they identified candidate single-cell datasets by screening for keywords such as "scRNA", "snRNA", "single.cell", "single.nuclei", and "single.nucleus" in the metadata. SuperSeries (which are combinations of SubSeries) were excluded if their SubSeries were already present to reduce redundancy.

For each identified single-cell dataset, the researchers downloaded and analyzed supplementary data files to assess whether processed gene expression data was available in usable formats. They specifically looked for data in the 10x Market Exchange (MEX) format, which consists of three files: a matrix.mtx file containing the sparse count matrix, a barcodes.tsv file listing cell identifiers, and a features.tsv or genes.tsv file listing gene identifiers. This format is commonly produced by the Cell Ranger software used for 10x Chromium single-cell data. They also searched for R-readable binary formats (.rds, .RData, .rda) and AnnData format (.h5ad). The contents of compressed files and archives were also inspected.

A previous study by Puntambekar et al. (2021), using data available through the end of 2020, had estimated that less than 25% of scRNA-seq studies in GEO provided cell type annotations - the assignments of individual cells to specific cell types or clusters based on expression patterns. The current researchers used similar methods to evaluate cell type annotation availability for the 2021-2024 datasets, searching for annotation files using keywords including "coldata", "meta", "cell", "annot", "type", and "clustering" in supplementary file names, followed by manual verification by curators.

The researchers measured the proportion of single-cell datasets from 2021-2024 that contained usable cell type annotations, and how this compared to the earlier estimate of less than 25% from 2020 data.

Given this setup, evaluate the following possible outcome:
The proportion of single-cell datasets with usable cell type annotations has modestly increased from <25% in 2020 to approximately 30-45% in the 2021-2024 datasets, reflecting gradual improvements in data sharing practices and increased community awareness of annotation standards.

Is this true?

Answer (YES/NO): NO